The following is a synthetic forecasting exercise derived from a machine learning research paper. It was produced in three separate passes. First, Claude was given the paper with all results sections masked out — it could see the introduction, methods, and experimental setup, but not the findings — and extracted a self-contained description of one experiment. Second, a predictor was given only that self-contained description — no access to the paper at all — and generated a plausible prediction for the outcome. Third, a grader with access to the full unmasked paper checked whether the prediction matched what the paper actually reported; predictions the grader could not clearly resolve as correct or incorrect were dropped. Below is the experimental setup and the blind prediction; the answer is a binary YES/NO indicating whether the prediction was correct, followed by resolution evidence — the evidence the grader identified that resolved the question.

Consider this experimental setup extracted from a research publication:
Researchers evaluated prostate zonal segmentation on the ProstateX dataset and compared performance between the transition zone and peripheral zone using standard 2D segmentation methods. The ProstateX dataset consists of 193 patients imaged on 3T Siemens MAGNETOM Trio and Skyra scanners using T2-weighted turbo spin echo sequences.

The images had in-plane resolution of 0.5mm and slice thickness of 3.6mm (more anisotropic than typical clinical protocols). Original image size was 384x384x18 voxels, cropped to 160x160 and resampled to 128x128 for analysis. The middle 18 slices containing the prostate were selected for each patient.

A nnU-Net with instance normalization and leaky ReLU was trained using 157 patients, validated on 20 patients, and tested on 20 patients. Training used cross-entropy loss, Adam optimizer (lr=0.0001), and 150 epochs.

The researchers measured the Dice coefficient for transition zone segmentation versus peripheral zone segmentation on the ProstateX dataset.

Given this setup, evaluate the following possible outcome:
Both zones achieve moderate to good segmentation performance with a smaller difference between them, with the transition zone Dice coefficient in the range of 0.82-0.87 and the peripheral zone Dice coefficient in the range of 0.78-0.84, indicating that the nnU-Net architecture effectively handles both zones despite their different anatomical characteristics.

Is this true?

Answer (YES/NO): NO